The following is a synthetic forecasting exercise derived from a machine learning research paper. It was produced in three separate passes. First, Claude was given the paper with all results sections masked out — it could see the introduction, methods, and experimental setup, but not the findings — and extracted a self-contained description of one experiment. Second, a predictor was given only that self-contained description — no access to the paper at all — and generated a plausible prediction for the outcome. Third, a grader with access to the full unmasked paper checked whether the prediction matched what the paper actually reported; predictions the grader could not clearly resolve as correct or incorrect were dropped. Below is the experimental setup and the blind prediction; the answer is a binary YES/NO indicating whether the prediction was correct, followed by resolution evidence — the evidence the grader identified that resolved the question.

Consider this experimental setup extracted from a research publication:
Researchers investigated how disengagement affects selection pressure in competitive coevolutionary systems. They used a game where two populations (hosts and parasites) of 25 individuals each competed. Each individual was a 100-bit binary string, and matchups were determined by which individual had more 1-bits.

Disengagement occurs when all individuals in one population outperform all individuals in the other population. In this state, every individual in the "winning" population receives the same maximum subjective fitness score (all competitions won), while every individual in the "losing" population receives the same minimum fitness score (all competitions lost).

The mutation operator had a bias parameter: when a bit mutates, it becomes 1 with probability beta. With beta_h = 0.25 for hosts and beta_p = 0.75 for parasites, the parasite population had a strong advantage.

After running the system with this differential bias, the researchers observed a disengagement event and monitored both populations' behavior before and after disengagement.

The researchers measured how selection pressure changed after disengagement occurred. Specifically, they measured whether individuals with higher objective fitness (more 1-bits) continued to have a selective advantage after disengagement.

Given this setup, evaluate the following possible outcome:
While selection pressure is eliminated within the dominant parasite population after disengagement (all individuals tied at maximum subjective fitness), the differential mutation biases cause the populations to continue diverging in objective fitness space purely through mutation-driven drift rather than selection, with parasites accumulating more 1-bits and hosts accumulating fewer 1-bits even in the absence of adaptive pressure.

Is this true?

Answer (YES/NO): YES